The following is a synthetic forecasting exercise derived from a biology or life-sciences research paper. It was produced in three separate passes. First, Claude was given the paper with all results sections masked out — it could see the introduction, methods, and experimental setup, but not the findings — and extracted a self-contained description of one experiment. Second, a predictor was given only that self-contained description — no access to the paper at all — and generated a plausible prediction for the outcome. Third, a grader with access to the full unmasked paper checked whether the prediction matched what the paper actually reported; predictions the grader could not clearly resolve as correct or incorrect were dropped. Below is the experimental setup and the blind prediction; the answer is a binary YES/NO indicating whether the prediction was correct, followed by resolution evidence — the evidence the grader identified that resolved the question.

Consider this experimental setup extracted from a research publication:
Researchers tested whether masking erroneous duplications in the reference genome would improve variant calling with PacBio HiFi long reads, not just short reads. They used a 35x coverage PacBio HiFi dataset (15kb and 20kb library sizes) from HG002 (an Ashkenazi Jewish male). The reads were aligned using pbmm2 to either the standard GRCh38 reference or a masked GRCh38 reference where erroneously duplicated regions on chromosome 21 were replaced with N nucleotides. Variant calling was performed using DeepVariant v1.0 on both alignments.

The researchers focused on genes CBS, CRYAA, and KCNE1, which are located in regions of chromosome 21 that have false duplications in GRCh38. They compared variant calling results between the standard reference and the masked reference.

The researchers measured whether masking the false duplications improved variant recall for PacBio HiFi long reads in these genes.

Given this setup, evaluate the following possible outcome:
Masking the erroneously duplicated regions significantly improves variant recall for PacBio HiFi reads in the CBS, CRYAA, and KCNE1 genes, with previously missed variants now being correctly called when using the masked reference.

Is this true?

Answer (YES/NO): YES